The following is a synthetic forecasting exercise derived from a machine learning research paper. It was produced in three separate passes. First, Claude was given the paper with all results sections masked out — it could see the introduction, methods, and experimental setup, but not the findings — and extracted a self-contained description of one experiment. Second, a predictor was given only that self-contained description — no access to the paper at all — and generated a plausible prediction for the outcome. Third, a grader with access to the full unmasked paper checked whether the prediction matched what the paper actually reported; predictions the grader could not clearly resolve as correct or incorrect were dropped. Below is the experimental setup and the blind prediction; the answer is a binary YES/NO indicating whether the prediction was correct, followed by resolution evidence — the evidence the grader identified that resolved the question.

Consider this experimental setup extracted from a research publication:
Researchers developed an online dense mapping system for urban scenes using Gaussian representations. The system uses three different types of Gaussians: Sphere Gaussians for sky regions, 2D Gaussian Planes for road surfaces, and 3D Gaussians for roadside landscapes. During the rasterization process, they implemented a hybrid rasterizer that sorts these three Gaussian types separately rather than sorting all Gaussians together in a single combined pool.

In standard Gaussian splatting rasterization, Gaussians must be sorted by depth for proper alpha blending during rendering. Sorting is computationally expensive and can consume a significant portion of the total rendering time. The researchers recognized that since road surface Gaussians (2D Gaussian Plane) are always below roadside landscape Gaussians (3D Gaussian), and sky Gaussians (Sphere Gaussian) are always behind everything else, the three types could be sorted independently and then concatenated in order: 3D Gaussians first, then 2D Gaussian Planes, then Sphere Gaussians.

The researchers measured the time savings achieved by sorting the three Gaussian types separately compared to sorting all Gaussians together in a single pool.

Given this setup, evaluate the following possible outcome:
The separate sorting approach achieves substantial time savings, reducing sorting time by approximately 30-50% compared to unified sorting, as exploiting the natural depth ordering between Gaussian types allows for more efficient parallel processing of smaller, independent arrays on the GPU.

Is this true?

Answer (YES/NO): NO